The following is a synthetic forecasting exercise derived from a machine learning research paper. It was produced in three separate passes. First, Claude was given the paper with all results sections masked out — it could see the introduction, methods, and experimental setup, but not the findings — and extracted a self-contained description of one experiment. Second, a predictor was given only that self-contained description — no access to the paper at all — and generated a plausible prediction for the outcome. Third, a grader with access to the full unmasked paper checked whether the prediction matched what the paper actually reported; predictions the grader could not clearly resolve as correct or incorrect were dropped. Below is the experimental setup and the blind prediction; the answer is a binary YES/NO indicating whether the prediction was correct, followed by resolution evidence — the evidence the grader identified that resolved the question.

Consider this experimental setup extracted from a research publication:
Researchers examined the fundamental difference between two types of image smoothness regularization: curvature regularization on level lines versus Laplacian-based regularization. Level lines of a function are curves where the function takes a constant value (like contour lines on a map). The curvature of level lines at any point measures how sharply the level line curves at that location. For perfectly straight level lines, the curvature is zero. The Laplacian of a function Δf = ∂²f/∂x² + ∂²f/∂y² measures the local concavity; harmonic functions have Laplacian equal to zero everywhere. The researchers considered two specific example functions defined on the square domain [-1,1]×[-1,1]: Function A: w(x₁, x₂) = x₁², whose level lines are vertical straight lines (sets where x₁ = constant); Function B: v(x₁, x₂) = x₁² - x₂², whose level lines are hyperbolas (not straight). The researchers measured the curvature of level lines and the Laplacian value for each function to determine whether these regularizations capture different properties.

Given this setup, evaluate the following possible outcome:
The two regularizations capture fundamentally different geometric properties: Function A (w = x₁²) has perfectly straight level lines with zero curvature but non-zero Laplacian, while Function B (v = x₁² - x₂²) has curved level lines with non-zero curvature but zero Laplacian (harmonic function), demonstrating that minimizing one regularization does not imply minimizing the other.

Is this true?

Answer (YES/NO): YES